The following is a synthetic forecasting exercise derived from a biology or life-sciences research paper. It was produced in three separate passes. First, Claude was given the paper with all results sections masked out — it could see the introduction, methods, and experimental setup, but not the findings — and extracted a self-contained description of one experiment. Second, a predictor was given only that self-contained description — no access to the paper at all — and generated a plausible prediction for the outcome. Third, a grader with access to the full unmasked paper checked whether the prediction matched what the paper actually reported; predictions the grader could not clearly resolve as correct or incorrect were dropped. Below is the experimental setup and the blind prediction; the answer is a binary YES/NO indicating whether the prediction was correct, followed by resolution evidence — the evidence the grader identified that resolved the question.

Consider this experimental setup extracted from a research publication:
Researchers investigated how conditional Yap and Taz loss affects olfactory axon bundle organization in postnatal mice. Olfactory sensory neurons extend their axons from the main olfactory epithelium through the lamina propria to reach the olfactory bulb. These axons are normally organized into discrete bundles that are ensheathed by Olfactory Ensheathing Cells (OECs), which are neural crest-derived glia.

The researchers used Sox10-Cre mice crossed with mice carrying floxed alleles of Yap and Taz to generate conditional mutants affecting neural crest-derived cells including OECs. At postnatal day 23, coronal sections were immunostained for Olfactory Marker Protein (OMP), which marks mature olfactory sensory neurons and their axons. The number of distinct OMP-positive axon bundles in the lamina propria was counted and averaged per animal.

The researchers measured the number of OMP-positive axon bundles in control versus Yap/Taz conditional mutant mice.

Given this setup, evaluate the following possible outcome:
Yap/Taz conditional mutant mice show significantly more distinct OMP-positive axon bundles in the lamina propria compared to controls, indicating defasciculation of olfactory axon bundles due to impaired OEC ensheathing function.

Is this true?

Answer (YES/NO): NO